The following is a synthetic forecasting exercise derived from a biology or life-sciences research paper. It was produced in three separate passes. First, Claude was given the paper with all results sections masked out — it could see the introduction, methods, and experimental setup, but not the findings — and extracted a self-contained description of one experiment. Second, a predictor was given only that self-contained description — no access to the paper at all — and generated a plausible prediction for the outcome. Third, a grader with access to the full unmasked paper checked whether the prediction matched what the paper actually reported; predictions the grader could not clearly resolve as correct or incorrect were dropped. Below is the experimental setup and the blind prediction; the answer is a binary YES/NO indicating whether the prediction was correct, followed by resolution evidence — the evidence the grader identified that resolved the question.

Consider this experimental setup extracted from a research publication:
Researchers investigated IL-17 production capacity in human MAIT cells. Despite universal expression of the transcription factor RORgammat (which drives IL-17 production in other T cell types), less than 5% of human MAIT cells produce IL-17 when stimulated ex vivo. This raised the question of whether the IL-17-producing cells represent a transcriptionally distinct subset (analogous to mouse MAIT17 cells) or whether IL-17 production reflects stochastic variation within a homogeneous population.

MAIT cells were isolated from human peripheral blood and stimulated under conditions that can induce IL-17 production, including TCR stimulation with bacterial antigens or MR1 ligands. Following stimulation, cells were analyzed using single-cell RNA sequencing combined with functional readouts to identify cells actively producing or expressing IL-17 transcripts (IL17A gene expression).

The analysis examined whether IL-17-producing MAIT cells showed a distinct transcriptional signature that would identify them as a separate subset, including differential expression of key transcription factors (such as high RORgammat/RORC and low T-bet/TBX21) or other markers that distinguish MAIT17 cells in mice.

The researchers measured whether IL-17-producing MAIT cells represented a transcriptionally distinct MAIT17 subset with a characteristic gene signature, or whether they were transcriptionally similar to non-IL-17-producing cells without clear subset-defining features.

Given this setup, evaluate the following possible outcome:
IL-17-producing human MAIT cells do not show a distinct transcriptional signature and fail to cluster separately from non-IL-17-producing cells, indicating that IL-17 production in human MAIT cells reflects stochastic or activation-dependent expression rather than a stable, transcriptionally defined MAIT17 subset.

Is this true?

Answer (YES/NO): YES